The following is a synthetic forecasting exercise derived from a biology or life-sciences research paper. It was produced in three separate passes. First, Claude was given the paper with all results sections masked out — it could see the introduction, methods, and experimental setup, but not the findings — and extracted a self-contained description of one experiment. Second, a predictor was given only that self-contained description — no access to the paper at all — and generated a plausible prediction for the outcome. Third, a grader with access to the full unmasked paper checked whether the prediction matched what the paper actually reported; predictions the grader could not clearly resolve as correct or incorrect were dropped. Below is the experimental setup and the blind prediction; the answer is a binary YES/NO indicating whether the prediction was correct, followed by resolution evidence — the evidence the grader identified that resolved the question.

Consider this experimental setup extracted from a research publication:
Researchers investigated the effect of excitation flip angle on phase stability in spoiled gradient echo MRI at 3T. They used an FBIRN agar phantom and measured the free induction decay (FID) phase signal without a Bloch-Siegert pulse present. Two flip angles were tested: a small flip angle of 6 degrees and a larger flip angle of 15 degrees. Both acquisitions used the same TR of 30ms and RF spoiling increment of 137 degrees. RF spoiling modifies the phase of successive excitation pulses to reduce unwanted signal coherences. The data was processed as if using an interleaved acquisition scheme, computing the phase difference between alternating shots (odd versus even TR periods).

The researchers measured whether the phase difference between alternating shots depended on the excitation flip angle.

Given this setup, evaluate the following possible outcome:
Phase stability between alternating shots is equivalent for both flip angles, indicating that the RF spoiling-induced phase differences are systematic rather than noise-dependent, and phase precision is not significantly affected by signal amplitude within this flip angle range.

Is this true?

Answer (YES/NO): NO